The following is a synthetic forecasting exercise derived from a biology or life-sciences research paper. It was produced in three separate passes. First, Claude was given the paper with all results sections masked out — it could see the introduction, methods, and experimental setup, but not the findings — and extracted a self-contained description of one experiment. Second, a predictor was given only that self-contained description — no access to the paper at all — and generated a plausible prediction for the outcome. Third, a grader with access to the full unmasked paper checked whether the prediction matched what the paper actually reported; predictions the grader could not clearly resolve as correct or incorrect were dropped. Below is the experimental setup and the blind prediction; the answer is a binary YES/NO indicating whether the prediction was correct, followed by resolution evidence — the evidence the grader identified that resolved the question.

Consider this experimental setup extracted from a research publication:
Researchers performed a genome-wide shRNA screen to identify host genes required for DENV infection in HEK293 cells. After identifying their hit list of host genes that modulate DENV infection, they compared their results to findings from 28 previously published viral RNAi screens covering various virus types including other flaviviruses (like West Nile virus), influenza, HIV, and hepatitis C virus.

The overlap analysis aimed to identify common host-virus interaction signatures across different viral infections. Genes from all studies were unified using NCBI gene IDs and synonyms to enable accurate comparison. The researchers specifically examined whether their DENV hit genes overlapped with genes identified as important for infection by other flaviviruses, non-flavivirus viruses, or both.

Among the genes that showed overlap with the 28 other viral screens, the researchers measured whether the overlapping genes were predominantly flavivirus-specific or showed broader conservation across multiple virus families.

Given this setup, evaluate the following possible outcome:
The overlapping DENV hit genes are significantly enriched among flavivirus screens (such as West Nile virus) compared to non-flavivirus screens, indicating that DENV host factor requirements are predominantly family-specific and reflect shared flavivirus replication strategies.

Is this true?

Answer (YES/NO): NO